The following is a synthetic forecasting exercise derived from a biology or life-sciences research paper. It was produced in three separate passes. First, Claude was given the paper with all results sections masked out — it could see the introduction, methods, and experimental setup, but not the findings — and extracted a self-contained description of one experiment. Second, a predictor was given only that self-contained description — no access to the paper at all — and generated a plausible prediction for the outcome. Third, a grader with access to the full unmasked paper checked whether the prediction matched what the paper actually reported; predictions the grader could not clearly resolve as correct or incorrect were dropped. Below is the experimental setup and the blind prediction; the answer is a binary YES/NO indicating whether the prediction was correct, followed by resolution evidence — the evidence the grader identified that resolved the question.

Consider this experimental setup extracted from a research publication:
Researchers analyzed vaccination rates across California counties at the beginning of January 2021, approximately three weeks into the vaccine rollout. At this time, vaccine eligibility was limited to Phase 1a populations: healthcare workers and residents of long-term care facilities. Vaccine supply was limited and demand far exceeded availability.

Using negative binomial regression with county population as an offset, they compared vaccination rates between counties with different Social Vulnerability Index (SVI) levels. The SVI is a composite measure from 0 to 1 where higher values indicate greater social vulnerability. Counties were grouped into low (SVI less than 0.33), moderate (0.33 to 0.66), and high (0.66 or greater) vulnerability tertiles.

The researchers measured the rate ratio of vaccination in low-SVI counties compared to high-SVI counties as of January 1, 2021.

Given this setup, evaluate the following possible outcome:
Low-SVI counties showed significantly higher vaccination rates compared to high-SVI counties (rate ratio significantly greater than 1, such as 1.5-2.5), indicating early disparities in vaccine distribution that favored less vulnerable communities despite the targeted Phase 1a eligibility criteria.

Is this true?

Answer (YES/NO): YES